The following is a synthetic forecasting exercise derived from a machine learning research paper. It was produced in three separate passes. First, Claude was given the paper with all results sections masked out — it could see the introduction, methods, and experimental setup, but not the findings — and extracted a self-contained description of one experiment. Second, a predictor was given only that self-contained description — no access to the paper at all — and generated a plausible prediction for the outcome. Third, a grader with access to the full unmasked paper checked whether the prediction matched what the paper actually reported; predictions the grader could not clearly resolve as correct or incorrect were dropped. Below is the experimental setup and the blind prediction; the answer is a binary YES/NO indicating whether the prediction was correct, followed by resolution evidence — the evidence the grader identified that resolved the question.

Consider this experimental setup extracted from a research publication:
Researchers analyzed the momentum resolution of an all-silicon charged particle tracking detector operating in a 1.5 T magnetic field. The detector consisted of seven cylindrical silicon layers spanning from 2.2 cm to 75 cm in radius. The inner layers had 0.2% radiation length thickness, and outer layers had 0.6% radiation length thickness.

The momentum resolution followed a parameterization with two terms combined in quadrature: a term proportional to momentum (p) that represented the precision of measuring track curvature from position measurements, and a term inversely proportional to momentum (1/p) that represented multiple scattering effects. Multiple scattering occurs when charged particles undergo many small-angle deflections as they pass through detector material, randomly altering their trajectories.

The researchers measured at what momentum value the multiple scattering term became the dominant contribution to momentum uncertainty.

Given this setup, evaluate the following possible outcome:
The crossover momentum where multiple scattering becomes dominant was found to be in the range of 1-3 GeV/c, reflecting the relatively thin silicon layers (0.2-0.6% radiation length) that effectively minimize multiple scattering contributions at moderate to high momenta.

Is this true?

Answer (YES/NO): YES